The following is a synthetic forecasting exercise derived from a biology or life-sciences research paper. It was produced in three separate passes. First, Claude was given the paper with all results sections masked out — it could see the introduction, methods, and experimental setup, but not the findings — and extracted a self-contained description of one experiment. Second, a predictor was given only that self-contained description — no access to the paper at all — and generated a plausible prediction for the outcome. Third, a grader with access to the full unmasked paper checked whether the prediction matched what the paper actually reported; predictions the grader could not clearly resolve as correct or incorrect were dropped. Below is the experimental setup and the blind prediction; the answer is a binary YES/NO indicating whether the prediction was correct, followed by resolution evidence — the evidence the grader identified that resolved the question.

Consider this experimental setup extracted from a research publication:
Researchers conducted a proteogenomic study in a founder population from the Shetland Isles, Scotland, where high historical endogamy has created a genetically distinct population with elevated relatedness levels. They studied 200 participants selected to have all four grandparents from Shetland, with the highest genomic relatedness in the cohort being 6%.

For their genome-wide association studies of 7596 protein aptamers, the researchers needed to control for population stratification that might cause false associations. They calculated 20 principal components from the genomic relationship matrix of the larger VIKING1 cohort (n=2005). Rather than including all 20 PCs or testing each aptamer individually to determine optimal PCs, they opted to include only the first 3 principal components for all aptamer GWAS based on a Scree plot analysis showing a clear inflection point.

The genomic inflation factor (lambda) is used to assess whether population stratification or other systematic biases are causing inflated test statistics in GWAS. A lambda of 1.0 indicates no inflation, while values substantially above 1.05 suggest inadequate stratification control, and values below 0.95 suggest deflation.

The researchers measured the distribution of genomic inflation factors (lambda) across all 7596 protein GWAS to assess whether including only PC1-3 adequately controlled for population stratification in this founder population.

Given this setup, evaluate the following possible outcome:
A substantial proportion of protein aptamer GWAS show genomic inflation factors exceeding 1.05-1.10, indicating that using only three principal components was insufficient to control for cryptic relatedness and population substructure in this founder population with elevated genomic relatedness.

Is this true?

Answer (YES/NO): NO